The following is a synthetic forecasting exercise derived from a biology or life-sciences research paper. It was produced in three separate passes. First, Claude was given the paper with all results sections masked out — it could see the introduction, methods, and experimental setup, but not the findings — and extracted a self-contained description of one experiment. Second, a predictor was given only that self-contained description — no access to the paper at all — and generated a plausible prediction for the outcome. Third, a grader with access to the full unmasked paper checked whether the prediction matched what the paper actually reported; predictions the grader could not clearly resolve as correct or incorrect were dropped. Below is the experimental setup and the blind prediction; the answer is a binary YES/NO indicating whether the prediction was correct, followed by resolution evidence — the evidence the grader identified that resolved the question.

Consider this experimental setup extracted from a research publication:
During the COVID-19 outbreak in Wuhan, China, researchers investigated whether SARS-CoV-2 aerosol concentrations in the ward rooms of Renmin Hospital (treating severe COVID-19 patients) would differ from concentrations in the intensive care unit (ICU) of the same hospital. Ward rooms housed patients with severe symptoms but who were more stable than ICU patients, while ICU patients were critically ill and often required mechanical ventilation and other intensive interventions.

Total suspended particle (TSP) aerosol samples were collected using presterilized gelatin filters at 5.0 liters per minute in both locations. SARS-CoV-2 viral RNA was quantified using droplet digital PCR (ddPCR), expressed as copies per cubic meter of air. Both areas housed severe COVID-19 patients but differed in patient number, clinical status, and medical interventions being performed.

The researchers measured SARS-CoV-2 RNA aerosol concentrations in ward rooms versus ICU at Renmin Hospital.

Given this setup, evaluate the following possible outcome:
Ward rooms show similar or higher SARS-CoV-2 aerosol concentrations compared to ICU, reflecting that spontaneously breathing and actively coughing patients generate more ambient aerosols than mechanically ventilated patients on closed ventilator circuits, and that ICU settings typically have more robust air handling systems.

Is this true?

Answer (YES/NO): YES